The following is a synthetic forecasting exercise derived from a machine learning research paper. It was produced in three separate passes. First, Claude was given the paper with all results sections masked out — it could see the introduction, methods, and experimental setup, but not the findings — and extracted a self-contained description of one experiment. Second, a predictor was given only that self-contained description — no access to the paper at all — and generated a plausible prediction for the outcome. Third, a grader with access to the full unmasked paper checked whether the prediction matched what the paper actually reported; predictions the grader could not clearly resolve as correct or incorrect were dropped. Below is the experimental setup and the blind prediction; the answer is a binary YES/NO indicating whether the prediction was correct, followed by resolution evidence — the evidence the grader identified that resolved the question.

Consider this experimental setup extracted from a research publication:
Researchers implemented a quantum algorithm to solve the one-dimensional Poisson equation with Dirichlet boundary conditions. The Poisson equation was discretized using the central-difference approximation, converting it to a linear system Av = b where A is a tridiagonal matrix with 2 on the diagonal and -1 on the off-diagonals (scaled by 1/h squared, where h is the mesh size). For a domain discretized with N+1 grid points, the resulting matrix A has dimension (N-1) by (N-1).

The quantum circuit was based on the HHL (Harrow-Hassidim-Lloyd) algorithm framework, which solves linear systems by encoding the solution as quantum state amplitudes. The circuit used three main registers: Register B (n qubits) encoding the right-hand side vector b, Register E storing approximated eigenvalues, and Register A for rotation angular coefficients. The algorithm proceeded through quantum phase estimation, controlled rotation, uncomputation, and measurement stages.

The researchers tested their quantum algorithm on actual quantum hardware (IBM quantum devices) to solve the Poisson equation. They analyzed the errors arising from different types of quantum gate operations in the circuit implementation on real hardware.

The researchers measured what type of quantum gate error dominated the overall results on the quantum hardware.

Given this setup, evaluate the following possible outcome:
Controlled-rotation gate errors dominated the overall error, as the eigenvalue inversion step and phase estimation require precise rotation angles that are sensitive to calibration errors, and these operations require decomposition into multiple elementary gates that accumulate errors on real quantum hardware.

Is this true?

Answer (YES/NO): NO